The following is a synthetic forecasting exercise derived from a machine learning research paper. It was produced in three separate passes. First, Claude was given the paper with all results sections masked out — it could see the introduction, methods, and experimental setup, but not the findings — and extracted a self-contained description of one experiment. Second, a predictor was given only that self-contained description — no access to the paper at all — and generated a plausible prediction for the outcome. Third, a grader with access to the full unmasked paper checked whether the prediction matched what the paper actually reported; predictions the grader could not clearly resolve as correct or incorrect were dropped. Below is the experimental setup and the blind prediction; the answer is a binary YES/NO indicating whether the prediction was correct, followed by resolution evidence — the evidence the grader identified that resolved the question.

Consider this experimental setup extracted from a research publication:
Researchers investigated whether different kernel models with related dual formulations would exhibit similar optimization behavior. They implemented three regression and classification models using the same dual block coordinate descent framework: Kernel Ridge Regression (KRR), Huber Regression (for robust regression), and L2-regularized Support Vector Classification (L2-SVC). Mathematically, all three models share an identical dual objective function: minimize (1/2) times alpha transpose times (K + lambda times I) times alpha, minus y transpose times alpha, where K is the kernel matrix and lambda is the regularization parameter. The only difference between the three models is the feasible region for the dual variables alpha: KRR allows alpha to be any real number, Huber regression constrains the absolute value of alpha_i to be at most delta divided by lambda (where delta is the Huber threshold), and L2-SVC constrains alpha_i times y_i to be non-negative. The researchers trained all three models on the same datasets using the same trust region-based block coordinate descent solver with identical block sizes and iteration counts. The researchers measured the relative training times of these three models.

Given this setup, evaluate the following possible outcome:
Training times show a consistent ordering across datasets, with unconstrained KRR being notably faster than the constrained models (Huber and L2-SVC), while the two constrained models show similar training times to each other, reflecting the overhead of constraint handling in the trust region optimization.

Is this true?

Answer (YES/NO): NO